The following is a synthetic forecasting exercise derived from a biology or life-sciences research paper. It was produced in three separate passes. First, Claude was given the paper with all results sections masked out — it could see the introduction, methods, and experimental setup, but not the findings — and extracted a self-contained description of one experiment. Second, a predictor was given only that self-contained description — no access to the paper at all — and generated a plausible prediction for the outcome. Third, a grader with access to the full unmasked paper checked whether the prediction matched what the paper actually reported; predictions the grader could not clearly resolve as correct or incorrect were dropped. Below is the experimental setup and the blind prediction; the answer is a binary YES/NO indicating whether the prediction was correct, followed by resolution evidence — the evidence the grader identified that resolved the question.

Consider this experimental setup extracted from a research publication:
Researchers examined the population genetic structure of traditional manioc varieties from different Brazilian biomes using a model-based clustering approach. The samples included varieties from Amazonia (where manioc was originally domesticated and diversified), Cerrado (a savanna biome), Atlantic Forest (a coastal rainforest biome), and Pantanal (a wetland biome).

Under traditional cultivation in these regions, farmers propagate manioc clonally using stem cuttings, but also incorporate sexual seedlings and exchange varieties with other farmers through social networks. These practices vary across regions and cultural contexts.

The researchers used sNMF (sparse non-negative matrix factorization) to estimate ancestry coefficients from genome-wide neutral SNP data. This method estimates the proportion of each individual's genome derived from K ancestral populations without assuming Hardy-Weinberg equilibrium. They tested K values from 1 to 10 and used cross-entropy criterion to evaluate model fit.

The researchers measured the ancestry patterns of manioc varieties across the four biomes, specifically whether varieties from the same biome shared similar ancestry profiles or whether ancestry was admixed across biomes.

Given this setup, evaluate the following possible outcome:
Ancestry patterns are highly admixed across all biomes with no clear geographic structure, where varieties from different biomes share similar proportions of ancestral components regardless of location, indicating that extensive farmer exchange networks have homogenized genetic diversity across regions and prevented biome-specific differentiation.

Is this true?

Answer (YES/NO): YES